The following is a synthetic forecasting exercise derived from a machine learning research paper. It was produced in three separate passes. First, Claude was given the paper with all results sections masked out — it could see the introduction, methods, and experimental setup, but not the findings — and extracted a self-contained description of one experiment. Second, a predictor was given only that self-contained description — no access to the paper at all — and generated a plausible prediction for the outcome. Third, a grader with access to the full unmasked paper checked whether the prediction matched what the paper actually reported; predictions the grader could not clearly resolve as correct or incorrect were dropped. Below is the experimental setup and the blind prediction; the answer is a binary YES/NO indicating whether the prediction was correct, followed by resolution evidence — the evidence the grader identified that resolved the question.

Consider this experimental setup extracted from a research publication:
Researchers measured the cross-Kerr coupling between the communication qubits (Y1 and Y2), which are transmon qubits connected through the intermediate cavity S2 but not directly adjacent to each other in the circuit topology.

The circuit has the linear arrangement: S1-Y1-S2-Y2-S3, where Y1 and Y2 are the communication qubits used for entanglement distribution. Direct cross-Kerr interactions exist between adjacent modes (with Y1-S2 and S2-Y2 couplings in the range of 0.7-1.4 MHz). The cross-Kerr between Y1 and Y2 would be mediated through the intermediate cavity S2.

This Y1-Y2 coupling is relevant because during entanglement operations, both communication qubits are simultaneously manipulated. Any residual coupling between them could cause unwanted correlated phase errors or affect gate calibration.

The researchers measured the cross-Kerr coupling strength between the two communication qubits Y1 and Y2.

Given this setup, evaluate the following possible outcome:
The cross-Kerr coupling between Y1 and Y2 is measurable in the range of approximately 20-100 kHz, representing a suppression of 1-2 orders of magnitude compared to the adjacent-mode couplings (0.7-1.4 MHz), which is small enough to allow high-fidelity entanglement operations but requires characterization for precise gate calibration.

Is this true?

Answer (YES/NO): YES